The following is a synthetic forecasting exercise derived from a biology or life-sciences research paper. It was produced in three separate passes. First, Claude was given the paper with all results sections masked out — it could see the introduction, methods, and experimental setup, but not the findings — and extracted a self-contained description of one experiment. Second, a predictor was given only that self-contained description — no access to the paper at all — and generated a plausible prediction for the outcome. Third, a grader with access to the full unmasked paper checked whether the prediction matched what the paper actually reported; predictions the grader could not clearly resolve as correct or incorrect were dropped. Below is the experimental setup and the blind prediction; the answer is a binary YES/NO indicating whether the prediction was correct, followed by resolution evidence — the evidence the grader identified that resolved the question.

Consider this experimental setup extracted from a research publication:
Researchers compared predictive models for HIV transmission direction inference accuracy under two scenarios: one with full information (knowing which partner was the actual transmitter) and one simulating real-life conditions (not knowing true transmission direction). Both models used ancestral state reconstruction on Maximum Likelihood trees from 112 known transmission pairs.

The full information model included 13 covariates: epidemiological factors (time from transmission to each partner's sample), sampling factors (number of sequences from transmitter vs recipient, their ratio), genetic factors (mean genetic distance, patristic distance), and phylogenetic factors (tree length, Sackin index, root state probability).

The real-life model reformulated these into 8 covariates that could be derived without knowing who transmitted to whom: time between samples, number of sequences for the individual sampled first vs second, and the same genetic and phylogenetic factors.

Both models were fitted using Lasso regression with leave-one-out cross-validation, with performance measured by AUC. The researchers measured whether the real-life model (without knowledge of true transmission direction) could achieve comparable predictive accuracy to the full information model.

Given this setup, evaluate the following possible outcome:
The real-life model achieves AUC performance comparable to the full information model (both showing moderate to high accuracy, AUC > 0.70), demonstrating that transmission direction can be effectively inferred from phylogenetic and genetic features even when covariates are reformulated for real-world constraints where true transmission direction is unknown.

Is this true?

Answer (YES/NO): NO